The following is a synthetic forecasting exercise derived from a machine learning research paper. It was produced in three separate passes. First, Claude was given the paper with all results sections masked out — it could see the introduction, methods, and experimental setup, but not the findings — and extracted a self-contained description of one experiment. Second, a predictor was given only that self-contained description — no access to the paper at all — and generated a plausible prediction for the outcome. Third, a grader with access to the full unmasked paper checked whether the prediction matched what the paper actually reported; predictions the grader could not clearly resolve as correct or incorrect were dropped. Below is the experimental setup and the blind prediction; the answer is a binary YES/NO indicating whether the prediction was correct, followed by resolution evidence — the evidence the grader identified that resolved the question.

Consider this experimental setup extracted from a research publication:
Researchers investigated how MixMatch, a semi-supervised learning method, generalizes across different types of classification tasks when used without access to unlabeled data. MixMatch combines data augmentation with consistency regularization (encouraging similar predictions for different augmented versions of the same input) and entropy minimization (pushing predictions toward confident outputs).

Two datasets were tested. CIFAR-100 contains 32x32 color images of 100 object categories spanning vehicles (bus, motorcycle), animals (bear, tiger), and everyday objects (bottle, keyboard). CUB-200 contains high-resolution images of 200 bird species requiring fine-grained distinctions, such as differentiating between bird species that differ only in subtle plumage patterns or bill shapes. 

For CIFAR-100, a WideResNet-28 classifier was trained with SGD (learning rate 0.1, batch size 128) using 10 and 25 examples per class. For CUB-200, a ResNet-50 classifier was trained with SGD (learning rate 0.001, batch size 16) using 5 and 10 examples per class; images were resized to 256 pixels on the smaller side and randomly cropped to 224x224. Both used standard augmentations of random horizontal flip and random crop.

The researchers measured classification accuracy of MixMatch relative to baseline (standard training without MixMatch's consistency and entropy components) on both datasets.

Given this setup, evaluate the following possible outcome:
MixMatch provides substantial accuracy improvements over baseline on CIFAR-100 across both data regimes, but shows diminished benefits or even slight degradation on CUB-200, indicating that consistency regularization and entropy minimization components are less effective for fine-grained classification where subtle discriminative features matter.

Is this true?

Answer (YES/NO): NO